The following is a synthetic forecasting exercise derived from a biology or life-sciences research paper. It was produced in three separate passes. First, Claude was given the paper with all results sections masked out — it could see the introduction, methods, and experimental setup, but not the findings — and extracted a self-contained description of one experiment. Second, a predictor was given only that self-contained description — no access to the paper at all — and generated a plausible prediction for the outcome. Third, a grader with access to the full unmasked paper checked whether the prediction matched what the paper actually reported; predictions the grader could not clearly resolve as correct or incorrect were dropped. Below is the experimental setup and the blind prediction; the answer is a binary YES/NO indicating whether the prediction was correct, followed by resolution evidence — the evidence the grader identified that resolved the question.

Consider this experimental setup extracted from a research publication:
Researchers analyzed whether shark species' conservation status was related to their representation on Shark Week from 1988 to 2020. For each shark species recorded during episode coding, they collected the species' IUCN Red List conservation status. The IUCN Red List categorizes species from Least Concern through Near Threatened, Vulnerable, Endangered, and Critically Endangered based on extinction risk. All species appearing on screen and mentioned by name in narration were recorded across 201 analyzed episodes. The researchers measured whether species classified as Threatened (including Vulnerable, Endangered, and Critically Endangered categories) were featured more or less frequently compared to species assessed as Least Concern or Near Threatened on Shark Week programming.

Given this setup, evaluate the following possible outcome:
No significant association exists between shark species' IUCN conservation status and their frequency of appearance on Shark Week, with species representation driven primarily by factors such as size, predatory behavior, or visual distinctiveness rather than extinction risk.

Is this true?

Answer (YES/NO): YES